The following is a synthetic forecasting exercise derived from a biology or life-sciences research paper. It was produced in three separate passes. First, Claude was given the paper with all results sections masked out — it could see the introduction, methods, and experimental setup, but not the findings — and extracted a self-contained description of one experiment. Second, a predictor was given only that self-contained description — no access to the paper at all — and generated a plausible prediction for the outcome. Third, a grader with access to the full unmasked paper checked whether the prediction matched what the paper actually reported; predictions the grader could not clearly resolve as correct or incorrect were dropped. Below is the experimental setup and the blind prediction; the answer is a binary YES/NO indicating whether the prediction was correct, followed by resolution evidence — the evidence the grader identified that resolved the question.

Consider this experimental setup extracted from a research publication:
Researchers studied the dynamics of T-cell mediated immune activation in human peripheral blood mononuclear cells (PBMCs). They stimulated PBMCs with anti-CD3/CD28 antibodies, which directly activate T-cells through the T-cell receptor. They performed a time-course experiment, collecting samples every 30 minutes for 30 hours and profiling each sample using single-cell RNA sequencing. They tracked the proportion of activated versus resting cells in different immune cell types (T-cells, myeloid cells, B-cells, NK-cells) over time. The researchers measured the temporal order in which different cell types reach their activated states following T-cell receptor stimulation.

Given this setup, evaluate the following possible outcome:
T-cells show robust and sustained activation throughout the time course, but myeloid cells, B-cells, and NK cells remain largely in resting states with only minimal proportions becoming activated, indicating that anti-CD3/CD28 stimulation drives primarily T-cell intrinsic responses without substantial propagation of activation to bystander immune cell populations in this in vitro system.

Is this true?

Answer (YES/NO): NO